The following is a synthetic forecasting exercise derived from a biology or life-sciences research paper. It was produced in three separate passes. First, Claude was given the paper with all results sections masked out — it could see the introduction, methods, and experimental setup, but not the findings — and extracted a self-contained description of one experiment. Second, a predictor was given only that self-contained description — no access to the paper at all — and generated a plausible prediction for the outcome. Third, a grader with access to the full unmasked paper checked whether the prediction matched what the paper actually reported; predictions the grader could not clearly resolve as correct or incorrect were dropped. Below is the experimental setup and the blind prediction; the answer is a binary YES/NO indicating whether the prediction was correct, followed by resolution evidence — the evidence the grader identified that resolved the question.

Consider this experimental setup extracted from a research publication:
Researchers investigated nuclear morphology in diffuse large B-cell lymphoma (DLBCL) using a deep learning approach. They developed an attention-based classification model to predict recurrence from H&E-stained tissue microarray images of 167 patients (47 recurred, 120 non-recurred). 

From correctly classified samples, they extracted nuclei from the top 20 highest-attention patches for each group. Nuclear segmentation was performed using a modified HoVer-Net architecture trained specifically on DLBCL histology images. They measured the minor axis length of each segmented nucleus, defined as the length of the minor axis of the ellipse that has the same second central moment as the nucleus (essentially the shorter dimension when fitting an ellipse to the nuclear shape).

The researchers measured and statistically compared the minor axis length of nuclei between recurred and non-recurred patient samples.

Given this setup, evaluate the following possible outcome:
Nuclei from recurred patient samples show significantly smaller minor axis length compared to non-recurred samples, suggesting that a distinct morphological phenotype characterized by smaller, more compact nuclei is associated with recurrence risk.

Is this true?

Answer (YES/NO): NO